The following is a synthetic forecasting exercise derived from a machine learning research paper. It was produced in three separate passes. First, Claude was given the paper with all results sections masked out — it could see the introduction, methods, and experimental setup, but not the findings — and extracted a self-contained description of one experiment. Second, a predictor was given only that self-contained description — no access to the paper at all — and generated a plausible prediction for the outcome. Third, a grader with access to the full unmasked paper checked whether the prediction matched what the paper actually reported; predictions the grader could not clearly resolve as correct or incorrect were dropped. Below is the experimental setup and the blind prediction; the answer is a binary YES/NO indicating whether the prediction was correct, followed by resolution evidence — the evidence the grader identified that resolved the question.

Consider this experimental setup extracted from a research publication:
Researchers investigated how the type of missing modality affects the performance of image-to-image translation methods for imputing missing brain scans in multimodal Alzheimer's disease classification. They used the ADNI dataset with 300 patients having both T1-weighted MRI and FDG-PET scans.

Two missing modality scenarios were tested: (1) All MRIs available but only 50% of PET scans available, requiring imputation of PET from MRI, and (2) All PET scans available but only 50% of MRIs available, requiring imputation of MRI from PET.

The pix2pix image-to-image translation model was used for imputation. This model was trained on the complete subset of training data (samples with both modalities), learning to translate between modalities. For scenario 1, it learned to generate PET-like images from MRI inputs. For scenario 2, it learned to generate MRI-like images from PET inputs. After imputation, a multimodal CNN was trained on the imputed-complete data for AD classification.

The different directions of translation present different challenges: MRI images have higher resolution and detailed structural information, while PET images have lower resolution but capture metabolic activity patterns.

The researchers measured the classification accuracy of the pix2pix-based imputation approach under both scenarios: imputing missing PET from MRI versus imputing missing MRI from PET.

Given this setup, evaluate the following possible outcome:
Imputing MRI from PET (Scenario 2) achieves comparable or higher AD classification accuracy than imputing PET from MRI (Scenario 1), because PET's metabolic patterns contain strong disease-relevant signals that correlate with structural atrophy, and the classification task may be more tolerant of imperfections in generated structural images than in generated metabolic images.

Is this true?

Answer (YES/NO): NO